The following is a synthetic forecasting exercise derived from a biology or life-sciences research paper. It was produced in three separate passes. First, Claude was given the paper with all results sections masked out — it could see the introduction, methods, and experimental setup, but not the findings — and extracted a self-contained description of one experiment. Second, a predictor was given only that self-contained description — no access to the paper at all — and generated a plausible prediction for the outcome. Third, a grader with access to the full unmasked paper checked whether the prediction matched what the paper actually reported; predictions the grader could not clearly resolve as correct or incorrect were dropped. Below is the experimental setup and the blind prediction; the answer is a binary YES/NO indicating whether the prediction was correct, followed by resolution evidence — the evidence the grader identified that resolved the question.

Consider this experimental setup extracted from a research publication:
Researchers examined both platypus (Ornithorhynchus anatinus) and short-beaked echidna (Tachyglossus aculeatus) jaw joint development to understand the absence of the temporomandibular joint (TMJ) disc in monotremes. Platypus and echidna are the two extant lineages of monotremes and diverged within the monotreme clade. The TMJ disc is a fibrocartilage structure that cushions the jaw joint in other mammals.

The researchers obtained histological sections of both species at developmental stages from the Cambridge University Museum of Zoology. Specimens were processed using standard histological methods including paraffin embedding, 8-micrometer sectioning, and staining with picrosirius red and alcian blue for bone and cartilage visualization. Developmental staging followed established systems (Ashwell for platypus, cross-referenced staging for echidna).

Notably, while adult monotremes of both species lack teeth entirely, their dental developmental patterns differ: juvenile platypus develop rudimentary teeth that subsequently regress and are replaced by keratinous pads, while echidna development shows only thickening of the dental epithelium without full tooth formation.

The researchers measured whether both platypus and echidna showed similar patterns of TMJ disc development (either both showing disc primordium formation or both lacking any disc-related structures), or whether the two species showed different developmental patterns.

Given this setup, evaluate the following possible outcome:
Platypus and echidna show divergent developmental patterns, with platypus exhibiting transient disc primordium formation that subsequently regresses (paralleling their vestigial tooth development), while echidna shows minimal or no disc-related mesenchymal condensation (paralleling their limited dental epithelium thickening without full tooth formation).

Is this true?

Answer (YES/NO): NO